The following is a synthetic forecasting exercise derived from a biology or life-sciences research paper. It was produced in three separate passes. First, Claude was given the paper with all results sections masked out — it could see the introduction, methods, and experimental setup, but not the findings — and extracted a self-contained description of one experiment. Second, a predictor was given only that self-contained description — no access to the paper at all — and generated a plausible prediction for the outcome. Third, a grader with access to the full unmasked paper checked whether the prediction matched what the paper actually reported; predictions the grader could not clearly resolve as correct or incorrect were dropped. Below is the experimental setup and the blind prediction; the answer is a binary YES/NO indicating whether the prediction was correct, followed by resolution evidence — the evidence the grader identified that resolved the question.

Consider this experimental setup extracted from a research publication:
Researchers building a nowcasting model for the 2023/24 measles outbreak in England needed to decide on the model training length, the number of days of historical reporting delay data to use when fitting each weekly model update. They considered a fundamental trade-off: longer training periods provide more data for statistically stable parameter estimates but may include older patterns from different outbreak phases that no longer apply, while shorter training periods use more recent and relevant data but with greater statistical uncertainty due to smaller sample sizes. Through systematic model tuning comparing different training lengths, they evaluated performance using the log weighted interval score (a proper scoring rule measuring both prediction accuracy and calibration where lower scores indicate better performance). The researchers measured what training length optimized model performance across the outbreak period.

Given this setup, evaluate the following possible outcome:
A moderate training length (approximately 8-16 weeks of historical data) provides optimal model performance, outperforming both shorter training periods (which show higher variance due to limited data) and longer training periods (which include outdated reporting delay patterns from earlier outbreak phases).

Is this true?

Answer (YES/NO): YES